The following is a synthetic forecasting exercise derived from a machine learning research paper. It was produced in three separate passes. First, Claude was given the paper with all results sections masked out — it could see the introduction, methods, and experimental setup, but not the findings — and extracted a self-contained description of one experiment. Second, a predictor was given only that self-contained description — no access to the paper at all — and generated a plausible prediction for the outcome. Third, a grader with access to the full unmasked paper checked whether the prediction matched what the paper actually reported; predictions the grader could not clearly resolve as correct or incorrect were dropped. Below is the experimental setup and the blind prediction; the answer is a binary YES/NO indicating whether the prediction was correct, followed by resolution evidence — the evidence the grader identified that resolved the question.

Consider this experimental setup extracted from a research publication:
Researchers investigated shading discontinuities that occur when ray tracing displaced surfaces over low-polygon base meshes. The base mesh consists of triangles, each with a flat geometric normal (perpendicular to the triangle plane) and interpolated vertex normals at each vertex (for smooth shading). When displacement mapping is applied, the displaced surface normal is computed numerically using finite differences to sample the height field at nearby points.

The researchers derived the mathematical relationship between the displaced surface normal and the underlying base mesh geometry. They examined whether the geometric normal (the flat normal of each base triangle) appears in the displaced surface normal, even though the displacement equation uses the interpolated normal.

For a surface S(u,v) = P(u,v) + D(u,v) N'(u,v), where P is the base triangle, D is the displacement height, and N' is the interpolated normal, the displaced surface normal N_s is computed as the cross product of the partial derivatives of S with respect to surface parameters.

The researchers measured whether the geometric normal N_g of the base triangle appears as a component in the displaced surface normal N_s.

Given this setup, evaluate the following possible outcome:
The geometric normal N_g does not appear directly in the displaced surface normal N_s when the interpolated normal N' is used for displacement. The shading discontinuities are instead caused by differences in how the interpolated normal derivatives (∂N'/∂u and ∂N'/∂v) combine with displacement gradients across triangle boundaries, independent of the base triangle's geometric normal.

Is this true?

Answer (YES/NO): NO